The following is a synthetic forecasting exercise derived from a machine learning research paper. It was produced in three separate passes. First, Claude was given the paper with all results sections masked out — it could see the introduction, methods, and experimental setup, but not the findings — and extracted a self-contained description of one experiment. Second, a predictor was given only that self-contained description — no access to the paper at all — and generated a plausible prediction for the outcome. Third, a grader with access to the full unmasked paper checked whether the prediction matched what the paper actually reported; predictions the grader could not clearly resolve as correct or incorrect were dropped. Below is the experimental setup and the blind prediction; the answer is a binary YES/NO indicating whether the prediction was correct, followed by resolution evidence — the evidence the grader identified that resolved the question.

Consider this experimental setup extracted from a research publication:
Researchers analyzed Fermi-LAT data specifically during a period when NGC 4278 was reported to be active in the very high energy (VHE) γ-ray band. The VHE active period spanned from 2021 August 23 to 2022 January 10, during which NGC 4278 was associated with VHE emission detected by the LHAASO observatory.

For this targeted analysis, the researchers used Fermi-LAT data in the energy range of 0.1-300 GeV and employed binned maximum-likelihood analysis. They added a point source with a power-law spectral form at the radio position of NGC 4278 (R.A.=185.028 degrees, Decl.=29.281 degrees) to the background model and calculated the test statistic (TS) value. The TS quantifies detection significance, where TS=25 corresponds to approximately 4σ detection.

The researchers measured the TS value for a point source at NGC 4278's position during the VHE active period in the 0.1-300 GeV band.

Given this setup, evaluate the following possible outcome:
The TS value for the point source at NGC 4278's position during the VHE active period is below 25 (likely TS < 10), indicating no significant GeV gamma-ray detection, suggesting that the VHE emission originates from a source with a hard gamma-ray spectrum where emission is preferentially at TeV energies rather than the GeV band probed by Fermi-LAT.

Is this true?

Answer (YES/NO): YES